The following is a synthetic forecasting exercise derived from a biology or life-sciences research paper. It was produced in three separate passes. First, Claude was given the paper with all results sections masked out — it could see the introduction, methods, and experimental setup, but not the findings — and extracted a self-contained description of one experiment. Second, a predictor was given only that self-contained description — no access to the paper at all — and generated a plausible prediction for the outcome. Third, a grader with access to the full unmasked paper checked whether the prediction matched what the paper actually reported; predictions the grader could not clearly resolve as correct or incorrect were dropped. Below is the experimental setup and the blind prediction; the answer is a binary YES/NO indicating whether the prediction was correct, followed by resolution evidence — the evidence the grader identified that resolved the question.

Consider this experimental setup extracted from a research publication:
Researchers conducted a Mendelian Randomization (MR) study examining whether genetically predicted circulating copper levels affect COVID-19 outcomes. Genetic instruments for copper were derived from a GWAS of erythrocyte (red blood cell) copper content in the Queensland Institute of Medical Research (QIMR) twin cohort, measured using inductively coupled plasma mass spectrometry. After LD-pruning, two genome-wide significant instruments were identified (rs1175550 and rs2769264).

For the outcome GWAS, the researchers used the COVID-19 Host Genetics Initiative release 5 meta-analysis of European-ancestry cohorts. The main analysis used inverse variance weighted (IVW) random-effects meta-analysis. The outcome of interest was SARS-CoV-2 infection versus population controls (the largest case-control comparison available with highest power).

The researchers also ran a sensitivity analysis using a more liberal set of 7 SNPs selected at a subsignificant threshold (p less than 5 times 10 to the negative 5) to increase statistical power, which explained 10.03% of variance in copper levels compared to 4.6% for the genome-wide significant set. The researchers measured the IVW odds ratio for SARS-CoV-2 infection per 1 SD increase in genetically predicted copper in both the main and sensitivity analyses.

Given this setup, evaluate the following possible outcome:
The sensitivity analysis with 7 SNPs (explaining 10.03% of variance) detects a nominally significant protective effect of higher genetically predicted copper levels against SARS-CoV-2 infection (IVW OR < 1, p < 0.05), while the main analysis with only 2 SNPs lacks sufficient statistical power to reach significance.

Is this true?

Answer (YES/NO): NO